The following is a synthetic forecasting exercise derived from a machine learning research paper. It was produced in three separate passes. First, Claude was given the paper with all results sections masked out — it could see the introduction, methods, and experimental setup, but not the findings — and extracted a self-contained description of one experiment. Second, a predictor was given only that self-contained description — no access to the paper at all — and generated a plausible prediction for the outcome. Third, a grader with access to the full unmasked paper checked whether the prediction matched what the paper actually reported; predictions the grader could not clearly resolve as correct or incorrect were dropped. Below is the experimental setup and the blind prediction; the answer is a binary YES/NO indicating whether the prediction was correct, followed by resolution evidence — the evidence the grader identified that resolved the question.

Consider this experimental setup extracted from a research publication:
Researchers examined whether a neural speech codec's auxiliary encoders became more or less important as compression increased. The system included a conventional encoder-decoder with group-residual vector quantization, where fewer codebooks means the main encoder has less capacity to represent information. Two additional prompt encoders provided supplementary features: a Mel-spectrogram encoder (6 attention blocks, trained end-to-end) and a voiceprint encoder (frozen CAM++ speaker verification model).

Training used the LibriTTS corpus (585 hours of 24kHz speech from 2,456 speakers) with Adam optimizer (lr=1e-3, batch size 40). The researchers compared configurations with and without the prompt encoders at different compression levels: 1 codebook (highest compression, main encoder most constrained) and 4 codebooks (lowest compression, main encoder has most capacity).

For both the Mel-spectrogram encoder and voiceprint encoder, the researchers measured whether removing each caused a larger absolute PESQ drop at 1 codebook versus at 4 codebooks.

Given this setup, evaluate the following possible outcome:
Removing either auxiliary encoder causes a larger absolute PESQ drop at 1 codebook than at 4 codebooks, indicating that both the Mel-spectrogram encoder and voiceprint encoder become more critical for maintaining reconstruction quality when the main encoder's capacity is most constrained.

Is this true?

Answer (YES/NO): YES